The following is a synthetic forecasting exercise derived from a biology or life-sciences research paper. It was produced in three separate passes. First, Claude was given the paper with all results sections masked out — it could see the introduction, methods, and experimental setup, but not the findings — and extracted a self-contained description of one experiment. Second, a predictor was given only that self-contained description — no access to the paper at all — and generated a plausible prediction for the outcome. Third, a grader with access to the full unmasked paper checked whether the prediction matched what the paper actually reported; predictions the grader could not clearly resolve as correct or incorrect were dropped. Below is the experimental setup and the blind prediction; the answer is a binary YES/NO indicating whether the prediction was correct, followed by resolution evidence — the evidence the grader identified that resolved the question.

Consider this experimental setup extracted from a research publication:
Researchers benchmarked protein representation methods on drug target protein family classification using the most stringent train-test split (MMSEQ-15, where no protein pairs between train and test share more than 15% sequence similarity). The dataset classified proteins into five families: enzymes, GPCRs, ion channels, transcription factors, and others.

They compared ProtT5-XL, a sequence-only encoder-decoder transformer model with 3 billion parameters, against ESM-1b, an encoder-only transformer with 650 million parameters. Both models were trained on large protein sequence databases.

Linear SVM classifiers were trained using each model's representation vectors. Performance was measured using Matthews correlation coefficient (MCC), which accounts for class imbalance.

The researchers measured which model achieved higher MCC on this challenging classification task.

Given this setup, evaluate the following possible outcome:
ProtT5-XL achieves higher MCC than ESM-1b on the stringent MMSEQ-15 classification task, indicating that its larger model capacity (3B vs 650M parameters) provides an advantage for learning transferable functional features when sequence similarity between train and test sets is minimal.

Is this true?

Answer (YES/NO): YES